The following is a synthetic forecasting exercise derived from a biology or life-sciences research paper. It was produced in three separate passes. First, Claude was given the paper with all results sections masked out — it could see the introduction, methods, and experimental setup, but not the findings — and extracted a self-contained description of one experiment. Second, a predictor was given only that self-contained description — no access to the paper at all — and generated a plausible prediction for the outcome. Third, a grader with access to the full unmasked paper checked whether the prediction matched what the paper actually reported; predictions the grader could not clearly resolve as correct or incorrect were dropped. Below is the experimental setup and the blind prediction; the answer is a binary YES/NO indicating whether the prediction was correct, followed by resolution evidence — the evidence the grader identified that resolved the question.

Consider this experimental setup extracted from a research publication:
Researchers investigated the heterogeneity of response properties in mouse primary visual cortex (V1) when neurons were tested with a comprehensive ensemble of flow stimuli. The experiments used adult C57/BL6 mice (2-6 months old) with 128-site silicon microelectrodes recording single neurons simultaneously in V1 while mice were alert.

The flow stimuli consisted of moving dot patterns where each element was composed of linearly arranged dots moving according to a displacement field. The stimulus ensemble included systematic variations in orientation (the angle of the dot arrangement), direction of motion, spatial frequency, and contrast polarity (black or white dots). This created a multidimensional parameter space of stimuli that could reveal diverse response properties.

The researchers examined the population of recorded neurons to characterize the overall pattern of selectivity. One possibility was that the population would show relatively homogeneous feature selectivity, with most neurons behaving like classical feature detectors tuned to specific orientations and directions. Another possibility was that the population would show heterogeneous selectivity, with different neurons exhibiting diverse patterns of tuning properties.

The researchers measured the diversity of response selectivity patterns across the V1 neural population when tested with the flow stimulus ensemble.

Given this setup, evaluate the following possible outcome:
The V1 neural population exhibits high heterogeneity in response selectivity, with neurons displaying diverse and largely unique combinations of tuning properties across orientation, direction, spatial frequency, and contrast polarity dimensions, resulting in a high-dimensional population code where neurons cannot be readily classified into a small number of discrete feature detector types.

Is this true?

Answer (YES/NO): YES